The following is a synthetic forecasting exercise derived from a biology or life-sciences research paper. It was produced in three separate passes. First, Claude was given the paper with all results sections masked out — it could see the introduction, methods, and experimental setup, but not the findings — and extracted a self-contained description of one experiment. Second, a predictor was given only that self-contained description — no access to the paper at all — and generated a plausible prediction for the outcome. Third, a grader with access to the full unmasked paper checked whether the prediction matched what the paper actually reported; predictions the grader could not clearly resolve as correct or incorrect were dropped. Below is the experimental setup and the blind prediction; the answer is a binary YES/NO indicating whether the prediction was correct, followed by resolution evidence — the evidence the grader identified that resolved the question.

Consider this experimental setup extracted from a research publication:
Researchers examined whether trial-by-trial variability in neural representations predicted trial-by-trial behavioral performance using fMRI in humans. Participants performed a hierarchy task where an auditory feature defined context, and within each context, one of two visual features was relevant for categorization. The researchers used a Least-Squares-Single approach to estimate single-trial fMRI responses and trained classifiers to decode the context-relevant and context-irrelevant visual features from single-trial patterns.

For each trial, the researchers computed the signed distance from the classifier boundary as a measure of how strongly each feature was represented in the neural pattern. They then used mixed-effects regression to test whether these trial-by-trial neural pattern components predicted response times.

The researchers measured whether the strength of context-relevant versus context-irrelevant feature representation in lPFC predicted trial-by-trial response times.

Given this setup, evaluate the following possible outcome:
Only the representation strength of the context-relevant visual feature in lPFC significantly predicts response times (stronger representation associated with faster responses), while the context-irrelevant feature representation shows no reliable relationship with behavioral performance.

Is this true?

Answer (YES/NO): NO